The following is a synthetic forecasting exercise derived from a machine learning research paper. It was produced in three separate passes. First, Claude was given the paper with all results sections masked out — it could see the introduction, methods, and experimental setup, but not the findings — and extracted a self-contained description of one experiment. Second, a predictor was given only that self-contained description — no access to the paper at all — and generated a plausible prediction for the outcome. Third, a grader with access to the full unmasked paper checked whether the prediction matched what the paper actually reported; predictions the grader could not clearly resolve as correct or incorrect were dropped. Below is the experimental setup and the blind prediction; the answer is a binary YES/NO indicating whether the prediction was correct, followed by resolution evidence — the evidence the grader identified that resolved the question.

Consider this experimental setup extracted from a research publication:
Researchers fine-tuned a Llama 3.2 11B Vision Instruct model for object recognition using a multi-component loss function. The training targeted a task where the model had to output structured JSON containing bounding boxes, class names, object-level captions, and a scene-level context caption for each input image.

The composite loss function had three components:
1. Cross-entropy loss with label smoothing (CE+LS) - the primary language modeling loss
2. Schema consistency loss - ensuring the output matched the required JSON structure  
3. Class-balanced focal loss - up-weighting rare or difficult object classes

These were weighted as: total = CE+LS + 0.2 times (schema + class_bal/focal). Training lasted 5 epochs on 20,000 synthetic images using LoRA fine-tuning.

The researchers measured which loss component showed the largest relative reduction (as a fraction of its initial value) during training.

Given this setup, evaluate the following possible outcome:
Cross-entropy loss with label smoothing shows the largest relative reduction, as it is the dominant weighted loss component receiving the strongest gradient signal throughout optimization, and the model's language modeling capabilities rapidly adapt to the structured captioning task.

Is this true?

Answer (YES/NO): NO